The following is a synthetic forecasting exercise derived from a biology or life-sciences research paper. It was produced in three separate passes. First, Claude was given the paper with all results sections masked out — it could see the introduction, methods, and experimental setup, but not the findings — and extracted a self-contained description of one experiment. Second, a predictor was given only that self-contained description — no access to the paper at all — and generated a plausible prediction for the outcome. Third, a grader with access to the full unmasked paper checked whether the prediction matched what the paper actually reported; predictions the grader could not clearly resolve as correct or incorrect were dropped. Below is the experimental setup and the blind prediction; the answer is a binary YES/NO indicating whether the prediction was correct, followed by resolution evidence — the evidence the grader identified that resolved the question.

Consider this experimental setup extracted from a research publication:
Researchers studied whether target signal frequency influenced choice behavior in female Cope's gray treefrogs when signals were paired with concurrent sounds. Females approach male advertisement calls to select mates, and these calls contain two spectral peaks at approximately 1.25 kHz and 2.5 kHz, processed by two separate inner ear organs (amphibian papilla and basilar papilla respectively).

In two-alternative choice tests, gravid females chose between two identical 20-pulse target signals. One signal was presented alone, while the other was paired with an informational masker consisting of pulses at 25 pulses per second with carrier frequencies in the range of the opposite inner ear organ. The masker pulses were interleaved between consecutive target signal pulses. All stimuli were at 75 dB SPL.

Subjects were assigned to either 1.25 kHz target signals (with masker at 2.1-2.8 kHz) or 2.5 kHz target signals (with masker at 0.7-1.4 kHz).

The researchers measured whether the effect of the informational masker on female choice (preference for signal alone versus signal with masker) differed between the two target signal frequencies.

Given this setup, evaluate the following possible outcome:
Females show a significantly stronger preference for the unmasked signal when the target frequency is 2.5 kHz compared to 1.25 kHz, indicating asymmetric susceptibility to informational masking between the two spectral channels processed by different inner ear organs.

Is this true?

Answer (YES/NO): NO